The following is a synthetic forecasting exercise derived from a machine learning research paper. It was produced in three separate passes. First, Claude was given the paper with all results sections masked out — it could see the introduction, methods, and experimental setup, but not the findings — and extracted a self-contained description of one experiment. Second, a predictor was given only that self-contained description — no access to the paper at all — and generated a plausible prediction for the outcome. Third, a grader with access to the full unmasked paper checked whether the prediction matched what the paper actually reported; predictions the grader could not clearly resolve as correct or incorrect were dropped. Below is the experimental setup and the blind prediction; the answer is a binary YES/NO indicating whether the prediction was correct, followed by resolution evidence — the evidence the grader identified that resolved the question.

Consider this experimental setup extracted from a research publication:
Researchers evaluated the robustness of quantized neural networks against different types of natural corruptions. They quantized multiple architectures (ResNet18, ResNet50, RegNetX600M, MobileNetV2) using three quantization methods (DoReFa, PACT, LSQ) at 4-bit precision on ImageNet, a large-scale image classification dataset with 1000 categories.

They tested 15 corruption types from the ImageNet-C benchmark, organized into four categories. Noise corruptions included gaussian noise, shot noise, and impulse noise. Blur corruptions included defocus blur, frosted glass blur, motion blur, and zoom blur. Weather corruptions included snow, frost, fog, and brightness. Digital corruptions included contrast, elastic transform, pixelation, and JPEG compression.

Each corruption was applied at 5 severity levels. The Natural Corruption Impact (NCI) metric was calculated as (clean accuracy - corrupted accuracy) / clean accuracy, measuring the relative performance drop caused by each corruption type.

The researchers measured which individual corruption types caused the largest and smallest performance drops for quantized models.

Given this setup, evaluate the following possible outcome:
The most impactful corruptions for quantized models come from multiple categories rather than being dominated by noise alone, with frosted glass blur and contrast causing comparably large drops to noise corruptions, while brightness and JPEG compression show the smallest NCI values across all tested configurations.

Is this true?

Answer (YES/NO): NO